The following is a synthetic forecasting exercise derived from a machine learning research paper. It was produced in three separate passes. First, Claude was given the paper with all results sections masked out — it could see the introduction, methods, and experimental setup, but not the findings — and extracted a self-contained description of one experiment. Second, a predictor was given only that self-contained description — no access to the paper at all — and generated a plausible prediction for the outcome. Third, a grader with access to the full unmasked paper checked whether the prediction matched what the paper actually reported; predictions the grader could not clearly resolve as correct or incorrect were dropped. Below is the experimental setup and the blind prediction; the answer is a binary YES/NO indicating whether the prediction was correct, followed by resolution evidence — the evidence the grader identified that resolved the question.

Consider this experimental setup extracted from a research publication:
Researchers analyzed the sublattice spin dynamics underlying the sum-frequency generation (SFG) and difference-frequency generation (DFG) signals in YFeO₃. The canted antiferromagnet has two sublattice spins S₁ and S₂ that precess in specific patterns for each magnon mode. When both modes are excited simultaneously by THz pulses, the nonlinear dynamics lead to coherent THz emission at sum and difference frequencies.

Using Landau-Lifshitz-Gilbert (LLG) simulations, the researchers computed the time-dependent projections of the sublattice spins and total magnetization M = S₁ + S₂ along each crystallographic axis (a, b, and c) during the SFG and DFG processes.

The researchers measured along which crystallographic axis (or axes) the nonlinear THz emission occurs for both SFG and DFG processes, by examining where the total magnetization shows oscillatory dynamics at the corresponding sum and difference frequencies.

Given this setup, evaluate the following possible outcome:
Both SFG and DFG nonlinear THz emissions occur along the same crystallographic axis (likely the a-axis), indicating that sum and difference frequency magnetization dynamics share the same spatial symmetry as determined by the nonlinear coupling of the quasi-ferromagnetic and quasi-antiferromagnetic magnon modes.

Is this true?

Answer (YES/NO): YES